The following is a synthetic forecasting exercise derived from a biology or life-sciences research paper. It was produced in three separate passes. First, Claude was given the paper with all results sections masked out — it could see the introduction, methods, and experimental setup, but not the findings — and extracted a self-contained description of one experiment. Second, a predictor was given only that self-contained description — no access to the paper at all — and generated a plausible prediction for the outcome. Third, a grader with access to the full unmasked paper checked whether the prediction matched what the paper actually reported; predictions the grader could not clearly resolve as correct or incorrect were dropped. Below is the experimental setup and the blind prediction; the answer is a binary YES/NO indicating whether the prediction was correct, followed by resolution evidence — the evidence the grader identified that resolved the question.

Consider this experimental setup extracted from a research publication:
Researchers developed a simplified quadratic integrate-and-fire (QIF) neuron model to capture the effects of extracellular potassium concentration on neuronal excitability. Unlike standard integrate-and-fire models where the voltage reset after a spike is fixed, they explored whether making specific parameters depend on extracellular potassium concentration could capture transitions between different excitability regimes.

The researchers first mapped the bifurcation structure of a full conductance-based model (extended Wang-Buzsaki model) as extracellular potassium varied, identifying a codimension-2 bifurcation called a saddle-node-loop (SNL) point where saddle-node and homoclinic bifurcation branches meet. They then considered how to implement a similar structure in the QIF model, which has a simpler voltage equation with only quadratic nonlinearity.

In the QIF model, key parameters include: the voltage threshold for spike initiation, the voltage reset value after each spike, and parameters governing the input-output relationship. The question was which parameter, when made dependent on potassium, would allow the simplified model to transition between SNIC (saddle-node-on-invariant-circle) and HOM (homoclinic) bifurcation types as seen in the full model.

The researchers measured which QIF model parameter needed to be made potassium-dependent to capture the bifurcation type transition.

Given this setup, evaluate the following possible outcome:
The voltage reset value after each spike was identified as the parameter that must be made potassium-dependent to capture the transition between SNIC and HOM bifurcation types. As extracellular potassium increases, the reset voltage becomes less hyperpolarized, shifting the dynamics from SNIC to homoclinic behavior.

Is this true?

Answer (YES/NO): YES